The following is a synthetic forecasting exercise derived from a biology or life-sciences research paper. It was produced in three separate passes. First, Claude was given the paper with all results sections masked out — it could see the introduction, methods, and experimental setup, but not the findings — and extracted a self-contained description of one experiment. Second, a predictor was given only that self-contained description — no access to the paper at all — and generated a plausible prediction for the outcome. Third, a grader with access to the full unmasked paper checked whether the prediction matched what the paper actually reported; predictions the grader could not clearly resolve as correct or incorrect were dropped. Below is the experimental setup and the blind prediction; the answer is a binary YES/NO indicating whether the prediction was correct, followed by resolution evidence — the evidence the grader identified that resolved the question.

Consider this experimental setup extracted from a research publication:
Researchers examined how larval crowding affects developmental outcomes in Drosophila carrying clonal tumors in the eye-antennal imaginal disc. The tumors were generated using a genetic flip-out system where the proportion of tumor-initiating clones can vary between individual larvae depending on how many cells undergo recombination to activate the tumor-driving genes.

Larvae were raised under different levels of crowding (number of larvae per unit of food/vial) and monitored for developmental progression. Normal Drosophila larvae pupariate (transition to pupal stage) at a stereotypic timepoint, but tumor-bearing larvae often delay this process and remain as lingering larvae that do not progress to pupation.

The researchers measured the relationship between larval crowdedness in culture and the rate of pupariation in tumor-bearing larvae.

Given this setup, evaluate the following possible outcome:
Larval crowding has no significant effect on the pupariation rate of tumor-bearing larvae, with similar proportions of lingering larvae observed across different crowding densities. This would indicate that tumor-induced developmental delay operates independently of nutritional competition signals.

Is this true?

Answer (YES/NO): NO